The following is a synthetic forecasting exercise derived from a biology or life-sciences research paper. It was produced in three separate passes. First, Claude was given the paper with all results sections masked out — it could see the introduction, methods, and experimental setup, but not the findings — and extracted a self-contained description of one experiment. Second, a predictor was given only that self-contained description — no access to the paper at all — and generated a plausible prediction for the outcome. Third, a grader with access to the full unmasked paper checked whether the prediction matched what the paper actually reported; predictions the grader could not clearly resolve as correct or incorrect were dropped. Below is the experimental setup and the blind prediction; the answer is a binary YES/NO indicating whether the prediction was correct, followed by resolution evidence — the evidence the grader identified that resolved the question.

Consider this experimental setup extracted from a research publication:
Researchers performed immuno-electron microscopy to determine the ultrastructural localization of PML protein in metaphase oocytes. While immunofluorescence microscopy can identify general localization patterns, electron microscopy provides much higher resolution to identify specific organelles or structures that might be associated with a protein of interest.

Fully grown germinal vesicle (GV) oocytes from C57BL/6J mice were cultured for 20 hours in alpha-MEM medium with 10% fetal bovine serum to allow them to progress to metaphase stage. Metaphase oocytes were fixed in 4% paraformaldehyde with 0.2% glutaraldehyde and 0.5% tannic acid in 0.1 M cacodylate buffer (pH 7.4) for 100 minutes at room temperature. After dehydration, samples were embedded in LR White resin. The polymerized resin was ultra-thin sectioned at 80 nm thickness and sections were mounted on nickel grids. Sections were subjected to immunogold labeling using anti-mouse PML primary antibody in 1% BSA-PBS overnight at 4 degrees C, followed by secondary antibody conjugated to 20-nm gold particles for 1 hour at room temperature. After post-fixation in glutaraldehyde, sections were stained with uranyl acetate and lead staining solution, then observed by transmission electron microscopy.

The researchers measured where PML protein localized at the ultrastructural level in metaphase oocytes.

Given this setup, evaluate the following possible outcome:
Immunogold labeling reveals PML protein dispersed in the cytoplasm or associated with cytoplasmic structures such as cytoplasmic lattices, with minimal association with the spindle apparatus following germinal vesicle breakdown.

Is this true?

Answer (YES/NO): NO